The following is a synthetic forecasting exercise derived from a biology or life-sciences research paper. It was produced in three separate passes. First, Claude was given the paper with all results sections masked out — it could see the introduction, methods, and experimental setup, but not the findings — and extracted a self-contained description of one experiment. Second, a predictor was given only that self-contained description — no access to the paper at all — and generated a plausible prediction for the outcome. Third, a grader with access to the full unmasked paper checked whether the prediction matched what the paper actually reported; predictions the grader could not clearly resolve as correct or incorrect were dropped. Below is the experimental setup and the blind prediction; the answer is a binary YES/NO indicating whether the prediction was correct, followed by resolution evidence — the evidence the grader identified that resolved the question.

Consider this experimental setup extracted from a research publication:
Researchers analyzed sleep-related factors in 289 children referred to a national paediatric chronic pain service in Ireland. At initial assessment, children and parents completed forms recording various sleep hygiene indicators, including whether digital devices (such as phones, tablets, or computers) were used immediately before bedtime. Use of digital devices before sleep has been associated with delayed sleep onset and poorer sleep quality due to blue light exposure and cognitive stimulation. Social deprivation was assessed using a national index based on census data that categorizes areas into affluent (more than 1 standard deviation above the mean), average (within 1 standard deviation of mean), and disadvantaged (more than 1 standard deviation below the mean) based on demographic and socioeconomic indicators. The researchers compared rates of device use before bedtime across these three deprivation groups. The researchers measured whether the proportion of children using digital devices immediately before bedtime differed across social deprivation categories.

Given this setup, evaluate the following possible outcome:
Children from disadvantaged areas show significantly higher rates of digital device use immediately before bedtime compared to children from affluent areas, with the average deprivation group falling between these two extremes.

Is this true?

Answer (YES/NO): YES